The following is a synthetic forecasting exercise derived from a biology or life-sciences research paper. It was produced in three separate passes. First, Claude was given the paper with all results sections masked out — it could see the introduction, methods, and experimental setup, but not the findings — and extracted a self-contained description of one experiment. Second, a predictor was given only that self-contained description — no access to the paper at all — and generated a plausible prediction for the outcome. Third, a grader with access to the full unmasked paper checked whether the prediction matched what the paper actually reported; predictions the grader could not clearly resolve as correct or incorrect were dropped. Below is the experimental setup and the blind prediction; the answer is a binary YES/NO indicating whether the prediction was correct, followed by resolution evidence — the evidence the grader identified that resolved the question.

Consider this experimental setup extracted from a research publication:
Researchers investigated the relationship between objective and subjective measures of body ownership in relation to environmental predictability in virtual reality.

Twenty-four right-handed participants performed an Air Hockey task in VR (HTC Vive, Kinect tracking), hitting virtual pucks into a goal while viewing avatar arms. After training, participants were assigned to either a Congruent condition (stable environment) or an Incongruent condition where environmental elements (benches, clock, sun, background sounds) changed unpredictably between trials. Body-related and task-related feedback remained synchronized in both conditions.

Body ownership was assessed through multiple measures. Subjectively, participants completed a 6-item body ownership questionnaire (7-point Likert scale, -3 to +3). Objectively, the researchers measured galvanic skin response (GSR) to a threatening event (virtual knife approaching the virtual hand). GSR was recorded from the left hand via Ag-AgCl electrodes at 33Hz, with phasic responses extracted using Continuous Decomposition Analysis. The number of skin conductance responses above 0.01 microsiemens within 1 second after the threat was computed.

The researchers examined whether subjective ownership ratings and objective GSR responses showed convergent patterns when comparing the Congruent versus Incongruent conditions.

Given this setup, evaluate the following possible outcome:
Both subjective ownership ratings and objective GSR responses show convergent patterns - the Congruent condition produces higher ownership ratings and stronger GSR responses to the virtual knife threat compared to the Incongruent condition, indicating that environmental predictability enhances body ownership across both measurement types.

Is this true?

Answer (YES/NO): YES